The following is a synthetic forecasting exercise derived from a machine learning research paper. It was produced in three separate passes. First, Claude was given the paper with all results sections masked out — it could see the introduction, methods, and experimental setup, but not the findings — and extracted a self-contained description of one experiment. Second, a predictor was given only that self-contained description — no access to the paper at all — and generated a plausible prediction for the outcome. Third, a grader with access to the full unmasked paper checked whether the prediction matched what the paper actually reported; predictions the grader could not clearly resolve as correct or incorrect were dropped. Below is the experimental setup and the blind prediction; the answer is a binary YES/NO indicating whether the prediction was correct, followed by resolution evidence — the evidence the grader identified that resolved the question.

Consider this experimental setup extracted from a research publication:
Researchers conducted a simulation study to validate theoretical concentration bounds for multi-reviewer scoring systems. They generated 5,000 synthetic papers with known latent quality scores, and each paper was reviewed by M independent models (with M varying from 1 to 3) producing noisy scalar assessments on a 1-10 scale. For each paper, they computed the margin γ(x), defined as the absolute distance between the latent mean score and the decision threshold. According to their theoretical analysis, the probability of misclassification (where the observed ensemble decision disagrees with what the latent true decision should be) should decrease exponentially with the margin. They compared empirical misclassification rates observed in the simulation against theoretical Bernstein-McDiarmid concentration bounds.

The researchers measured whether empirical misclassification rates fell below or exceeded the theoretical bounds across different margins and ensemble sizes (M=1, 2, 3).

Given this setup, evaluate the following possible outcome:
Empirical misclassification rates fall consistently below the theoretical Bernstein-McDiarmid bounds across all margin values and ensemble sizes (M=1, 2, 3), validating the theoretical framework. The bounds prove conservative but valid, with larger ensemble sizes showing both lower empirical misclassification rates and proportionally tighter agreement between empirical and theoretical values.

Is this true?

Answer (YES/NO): NO